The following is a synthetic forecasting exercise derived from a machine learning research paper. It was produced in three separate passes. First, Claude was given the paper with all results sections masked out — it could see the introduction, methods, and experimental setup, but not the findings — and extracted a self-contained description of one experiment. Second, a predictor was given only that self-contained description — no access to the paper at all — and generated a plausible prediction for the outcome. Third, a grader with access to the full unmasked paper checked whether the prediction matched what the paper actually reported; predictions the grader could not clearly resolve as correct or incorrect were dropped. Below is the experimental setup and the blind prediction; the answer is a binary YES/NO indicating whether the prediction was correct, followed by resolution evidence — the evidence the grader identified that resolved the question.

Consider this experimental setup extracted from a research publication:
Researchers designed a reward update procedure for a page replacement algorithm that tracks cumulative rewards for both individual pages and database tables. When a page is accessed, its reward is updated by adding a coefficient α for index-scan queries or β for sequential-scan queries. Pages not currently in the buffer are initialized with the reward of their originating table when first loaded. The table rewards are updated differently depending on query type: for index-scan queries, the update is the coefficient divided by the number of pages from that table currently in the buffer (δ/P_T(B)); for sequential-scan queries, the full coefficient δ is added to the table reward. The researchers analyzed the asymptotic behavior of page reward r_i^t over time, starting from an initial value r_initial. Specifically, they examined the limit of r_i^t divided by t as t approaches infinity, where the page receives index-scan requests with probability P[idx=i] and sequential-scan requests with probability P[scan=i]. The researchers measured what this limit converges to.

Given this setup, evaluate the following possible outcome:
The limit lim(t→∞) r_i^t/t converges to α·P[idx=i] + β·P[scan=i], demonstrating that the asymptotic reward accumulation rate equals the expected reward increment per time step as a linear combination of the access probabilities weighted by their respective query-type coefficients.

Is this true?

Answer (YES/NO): YES